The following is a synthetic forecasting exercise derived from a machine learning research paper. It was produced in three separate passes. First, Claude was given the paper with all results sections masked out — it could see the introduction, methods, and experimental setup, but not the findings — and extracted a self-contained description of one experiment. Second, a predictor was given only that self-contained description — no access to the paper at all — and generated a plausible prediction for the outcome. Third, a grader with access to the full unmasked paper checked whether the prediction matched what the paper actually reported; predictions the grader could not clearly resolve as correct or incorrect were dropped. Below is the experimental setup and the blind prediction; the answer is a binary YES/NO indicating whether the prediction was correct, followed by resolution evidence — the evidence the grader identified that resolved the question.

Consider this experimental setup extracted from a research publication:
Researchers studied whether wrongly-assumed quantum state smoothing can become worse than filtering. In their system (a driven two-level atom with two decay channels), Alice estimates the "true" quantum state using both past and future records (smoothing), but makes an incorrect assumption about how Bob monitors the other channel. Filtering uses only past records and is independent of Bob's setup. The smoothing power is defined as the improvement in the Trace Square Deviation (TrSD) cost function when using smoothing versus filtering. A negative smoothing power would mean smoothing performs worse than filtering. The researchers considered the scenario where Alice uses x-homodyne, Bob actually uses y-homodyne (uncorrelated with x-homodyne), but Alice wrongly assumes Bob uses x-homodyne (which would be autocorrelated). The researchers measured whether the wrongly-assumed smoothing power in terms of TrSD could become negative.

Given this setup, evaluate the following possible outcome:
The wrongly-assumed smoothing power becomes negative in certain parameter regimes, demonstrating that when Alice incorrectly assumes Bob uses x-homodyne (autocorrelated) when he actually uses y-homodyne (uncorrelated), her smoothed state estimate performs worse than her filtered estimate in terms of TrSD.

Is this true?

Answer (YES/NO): YES